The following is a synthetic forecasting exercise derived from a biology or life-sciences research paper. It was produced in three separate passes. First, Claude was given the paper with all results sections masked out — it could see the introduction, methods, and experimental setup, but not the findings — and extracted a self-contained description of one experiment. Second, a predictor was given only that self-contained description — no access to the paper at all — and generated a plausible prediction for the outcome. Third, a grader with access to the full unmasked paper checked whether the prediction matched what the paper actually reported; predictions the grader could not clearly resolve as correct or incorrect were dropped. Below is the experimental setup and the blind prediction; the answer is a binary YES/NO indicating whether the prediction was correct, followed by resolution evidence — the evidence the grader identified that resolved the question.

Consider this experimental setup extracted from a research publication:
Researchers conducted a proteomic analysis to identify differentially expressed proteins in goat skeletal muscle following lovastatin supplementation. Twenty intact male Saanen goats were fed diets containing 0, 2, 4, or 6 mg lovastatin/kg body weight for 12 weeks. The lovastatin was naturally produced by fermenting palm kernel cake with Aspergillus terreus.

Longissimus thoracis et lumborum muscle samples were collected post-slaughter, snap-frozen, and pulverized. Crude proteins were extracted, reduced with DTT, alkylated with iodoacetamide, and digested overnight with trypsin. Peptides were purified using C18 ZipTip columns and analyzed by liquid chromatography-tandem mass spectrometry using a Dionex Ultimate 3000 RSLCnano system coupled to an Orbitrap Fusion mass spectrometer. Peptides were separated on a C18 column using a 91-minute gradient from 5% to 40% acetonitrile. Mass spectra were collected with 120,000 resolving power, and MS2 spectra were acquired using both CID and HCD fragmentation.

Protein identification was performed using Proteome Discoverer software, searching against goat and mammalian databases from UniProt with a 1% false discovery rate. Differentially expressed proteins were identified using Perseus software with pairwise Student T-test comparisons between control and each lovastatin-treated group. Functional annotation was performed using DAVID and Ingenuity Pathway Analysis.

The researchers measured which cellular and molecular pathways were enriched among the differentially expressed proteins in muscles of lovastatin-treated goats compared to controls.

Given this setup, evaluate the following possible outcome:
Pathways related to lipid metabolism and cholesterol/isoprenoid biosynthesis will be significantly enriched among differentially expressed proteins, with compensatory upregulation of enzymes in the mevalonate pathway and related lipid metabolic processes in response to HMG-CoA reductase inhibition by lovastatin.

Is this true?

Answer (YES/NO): NO